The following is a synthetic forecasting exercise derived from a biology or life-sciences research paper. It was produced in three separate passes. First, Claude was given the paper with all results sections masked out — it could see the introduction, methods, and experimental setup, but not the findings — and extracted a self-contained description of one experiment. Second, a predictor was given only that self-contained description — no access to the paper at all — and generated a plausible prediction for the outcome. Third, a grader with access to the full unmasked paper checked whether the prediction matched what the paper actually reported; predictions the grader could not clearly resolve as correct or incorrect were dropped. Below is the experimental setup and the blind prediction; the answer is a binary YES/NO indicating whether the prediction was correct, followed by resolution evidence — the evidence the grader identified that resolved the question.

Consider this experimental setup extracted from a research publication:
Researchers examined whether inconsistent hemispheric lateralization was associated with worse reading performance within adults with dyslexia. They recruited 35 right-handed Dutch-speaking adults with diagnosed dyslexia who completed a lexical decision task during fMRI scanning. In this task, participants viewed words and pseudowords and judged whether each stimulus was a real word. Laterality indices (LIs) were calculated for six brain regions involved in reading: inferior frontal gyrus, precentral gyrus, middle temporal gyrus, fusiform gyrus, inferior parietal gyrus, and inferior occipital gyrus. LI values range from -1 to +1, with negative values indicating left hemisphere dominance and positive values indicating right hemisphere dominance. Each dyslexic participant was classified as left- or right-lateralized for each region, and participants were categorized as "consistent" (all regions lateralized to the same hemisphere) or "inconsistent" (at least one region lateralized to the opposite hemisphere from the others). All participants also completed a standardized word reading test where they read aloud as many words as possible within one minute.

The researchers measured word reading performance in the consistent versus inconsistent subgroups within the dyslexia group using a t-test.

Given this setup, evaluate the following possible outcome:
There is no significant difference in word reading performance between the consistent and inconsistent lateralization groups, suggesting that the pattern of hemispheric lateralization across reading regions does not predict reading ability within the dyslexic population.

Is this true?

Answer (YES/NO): NO